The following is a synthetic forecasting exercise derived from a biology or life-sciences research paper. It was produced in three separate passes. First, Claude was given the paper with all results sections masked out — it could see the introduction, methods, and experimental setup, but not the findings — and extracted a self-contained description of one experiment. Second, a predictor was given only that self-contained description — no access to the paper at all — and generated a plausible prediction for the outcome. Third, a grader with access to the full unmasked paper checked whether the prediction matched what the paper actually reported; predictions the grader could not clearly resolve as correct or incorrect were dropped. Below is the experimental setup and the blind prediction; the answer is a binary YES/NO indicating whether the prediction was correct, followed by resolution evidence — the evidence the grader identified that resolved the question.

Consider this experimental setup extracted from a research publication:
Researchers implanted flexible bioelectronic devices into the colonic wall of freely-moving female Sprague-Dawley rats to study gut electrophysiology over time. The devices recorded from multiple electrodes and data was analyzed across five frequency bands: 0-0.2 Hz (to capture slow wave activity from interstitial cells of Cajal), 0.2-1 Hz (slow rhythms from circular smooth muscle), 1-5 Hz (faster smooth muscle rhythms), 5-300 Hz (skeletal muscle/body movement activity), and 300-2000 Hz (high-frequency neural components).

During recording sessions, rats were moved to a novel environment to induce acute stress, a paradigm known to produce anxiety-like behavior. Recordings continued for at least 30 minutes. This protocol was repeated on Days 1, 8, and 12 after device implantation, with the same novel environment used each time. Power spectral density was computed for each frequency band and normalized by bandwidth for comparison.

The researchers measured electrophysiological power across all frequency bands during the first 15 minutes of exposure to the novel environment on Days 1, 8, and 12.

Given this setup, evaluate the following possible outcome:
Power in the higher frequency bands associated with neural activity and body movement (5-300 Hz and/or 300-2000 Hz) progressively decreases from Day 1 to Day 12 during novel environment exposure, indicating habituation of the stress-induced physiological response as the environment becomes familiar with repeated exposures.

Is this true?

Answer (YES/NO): YES